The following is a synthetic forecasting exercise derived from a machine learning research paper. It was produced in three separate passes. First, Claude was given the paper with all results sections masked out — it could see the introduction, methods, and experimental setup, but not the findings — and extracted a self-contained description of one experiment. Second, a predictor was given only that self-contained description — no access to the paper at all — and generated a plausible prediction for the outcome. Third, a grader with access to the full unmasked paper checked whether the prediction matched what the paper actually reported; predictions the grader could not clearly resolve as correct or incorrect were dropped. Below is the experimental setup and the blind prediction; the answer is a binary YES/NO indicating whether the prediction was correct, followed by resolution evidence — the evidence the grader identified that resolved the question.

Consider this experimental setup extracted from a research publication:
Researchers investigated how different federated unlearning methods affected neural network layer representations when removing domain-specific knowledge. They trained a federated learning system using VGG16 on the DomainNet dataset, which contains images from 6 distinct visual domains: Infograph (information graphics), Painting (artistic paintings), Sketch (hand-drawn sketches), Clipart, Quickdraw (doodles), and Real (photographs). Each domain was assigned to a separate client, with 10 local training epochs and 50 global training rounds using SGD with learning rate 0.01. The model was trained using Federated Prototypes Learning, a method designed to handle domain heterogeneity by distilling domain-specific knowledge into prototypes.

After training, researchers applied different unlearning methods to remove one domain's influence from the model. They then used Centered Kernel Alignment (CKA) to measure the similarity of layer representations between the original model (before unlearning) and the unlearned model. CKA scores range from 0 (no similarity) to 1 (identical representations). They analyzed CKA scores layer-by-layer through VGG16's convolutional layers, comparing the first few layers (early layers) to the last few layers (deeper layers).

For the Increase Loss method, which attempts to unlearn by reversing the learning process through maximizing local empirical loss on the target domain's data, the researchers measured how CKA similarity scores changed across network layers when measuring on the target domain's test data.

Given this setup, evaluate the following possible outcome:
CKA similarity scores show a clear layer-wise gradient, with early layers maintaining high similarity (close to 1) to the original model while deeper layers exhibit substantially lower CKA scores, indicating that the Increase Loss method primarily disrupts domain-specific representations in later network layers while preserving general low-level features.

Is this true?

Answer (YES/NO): NO